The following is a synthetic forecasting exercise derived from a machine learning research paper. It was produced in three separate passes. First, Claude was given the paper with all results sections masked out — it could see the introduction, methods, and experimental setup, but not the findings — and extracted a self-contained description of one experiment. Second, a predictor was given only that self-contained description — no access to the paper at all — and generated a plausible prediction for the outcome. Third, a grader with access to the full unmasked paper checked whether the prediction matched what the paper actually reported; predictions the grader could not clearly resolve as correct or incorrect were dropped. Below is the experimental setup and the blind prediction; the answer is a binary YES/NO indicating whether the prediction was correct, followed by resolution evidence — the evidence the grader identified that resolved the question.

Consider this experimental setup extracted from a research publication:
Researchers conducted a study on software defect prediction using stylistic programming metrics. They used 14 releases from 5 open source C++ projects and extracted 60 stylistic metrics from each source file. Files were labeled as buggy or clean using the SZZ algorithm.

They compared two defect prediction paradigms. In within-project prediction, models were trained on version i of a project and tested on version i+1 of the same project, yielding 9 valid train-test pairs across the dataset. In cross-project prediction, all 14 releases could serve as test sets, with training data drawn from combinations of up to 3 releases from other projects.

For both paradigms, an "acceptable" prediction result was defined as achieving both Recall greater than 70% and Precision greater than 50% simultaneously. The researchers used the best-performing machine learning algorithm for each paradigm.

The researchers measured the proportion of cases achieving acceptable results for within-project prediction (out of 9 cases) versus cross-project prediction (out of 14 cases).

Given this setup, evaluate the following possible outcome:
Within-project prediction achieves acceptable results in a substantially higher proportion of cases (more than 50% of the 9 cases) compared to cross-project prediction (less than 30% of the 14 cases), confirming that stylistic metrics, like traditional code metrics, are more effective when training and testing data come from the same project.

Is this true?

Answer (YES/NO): NO